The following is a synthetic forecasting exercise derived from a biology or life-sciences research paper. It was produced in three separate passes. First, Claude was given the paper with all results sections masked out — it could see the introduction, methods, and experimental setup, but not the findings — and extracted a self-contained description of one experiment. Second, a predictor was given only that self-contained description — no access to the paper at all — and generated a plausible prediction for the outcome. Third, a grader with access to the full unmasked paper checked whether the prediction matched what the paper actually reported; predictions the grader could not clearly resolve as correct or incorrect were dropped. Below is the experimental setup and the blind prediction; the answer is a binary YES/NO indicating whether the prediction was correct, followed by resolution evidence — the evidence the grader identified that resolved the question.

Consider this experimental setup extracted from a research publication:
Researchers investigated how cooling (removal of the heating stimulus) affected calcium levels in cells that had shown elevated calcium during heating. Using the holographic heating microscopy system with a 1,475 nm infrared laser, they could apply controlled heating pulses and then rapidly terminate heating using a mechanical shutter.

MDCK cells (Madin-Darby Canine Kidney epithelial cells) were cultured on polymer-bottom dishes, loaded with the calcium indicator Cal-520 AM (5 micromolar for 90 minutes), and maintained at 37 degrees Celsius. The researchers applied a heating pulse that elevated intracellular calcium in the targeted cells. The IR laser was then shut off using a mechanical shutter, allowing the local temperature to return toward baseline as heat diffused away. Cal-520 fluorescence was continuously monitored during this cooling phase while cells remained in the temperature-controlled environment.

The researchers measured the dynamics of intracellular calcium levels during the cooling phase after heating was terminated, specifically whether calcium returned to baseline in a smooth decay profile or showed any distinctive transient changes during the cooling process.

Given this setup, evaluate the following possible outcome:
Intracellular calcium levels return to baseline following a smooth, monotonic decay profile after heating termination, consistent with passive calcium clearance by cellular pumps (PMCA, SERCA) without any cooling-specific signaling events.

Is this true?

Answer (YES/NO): YES